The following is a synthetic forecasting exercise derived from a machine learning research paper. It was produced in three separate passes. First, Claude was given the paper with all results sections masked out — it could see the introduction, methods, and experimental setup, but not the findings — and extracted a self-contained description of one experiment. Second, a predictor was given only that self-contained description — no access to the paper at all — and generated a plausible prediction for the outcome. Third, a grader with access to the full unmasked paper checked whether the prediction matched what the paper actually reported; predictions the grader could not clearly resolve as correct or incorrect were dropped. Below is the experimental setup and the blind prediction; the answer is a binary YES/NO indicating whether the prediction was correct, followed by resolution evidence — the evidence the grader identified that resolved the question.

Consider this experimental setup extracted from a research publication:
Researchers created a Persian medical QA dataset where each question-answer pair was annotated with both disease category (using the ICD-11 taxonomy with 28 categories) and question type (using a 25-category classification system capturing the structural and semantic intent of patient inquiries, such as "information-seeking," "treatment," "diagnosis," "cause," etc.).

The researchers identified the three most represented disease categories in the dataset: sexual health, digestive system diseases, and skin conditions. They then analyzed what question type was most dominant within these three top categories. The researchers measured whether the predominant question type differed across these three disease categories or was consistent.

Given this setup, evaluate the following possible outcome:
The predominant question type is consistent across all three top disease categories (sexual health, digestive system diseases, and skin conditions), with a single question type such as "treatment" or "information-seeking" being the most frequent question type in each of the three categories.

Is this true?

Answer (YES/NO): YES